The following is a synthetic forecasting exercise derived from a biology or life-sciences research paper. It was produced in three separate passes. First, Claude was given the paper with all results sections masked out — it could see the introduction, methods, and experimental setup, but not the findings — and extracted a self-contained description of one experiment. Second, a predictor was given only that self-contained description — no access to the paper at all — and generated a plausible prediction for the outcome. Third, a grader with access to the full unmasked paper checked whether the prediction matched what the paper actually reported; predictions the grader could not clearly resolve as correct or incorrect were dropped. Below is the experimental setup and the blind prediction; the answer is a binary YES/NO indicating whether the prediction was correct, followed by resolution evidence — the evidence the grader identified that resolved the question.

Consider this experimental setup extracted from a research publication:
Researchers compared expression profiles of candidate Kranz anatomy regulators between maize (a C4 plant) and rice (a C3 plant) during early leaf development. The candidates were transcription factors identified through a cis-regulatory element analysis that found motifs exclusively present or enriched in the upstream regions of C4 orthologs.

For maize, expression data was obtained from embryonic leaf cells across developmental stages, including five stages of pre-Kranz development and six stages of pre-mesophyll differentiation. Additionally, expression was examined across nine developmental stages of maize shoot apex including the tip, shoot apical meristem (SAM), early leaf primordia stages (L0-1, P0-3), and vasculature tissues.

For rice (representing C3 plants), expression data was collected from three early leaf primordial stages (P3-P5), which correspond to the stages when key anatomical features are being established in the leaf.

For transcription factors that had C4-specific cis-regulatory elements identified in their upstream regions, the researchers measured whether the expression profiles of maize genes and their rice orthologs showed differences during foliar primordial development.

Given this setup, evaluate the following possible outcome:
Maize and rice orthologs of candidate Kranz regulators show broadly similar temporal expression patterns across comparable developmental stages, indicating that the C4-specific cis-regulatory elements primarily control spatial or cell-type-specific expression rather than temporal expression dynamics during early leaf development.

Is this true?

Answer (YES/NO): NO